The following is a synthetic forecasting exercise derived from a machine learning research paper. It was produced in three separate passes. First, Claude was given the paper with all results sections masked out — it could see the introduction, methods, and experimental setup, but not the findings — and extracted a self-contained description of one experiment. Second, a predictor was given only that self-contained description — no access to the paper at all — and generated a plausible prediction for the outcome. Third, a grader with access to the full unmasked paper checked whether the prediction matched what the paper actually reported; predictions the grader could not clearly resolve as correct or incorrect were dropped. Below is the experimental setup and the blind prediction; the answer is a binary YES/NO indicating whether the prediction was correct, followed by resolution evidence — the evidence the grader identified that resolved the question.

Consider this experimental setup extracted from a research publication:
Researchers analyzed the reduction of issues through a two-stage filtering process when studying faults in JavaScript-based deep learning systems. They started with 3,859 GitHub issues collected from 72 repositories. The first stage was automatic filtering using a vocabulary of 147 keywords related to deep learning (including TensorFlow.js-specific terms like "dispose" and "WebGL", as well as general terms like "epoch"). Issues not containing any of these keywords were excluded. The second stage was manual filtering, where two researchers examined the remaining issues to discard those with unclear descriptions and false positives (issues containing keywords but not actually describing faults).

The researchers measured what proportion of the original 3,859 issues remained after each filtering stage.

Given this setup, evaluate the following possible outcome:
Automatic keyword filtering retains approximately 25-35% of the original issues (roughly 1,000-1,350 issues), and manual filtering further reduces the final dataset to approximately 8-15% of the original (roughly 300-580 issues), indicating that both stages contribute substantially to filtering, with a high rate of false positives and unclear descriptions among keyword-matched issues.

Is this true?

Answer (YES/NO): NO